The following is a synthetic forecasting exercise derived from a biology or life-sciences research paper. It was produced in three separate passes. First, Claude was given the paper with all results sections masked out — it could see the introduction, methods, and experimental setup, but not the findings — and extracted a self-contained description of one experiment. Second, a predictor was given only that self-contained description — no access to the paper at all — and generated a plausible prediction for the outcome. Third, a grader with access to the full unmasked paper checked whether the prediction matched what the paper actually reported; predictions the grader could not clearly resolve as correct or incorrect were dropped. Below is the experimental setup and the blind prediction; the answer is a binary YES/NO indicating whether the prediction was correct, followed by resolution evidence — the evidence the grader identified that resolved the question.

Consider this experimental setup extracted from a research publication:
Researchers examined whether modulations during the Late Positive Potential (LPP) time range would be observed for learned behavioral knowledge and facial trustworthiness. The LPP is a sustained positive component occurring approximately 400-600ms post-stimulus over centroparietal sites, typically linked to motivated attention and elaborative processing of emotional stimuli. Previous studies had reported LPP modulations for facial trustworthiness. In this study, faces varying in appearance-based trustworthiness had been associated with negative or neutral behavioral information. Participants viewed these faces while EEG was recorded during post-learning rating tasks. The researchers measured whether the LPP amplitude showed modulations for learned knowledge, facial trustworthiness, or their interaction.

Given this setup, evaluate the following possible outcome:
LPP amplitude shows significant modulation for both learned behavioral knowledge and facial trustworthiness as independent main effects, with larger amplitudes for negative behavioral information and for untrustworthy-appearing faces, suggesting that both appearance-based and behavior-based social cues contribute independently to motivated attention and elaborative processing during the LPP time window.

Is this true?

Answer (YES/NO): NO